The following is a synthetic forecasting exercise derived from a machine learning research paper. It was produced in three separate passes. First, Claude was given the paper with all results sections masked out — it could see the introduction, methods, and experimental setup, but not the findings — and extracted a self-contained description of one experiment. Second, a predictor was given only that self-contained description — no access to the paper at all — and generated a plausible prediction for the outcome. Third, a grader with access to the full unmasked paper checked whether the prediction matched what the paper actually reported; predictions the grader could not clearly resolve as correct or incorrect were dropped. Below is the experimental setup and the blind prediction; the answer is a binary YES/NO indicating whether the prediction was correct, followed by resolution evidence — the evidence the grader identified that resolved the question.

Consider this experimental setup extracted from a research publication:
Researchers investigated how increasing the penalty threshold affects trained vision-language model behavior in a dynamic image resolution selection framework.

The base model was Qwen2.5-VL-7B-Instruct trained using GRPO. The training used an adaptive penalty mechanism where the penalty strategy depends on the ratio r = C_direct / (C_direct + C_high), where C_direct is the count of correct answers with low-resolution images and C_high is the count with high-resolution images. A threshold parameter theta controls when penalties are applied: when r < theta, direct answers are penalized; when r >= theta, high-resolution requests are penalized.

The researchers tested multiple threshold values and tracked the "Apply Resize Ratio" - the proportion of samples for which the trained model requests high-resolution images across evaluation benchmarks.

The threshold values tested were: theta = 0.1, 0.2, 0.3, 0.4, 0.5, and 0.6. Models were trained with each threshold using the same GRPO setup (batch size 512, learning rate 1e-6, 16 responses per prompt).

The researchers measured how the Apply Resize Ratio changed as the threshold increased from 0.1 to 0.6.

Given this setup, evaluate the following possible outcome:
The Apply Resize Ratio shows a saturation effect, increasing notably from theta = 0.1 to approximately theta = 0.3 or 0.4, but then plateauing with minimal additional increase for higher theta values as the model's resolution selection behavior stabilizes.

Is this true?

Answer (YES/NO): NO